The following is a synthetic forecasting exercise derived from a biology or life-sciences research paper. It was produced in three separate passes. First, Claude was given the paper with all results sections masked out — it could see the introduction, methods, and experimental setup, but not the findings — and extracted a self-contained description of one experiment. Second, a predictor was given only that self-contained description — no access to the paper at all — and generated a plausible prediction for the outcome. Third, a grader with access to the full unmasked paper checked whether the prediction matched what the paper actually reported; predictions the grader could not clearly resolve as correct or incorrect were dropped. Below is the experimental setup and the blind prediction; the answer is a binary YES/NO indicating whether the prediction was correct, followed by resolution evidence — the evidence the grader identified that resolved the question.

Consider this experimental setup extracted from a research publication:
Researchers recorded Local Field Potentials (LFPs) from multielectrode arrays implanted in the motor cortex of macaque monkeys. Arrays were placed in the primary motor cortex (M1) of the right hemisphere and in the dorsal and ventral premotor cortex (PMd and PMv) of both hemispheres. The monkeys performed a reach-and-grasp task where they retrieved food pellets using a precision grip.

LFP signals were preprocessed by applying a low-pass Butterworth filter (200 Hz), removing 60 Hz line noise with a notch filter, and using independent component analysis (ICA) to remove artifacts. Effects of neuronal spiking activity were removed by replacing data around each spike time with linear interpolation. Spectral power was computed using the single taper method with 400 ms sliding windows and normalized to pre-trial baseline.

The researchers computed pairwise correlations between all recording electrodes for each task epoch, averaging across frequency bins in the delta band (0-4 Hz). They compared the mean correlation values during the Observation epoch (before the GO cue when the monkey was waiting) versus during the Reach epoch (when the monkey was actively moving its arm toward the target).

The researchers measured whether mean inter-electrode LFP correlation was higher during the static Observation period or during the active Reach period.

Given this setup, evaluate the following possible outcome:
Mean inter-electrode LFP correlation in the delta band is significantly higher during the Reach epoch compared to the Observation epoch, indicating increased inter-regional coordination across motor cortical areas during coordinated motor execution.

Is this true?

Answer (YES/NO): YES